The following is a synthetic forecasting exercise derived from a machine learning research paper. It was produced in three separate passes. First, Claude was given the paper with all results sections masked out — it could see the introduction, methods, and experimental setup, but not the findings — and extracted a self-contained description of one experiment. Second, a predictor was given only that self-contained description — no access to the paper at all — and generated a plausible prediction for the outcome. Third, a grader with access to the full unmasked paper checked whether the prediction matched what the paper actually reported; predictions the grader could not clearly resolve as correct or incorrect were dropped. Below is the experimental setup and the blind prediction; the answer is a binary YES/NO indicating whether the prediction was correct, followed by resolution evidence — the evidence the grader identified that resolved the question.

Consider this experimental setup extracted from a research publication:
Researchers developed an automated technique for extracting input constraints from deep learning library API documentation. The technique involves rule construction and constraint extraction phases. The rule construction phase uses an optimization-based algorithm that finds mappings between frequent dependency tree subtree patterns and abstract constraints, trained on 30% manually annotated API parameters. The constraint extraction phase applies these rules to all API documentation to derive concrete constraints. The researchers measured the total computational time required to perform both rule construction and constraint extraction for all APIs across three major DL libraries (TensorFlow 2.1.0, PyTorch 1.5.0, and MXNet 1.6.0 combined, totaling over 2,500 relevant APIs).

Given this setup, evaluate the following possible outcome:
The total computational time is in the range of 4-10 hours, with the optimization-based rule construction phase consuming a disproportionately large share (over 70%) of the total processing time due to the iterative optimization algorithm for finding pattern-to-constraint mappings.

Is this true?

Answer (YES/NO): NO